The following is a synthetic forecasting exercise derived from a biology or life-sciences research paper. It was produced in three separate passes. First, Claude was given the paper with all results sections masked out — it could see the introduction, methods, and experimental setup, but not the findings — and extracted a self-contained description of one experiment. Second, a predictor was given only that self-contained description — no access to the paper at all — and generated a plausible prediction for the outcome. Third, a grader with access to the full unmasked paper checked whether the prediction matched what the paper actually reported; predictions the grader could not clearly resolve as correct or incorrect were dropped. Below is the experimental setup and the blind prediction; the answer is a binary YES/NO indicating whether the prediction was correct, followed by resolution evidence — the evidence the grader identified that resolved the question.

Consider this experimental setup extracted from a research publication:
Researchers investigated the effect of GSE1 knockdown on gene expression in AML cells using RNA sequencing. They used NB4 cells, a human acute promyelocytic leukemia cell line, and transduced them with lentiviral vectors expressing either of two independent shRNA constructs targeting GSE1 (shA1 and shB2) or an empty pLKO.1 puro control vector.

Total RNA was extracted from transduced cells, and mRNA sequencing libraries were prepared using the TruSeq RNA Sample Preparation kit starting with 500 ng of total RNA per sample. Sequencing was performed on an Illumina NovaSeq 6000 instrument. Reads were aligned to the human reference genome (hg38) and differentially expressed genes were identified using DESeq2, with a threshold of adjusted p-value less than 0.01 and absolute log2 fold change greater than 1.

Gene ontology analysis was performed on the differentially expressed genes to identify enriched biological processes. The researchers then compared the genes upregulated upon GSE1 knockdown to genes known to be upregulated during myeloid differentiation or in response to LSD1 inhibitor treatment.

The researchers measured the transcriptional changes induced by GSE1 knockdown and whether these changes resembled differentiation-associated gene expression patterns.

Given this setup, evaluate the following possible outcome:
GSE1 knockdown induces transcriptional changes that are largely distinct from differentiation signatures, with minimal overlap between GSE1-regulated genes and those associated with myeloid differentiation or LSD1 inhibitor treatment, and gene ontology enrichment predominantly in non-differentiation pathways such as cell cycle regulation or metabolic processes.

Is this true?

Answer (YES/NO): NO